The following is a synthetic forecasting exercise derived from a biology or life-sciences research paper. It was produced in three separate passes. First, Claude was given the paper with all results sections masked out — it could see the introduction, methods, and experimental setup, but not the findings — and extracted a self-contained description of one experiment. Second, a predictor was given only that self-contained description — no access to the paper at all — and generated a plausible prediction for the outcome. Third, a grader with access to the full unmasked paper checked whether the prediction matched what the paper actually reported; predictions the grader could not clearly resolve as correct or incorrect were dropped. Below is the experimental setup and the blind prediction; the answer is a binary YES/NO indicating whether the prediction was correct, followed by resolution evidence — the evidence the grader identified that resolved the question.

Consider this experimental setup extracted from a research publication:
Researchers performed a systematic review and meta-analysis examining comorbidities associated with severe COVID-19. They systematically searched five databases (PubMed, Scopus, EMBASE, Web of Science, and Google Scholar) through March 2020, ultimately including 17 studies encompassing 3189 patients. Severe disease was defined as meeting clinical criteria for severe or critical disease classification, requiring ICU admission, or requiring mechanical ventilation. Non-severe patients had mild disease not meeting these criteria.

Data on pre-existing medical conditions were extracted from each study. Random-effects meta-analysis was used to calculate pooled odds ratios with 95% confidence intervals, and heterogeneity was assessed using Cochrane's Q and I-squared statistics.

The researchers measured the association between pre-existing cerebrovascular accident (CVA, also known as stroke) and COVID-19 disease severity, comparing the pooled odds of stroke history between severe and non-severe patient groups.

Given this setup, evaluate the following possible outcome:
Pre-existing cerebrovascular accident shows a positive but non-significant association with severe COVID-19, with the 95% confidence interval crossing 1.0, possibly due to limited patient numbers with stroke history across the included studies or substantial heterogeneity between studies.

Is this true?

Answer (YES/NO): YES